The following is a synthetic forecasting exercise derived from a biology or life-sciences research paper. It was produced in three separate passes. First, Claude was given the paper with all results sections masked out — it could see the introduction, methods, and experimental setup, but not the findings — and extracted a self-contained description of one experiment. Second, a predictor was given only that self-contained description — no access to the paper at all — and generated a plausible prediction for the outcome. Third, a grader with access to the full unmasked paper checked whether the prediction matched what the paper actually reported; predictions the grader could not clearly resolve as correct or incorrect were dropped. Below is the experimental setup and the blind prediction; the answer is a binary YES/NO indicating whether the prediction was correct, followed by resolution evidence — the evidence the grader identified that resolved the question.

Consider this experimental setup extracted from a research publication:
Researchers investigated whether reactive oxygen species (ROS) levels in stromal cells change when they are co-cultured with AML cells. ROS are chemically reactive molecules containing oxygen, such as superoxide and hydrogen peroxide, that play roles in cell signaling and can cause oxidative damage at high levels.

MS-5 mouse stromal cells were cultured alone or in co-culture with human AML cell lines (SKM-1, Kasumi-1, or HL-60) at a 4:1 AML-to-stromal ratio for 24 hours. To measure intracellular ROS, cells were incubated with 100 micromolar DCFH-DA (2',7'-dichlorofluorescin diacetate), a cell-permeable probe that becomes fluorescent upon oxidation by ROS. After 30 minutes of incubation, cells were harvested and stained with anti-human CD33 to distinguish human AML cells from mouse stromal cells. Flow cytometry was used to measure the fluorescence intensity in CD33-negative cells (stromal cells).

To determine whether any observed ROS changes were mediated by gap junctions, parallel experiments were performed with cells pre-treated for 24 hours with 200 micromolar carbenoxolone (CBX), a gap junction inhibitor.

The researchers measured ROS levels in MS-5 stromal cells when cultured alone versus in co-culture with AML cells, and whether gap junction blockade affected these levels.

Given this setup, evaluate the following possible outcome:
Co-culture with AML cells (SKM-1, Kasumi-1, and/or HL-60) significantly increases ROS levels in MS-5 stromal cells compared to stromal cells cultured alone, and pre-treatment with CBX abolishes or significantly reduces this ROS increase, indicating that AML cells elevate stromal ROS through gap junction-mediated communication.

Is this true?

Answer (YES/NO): YES